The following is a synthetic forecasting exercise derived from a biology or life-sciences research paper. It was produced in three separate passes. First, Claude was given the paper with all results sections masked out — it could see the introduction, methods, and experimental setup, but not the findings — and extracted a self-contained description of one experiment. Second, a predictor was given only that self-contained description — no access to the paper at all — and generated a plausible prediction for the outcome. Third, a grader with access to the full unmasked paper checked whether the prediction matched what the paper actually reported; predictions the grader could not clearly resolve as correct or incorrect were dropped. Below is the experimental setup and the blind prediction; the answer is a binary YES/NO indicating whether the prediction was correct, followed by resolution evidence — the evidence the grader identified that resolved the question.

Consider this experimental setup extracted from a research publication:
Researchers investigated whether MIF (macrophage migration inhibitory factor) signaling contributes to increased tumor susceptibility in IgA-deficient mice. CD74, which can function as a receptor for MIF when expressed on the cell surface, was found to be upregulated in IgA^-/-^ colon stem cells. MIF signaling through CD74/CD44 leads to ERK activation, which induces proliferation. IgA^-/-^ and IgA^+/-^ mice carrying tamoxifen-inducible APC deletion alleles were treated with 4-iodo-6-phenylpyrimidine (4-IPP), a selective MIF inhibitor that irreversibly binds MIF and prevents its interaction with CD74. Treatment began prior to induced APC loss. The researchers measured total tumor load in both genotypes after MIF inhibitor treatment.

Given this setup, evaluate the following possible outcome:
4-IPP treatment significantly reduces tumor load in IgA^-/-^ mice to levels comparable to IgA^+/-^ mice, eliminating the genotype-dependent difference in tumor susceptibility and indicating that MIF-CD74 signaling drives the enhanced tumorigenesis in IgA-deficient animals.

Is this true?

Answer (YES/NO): YES